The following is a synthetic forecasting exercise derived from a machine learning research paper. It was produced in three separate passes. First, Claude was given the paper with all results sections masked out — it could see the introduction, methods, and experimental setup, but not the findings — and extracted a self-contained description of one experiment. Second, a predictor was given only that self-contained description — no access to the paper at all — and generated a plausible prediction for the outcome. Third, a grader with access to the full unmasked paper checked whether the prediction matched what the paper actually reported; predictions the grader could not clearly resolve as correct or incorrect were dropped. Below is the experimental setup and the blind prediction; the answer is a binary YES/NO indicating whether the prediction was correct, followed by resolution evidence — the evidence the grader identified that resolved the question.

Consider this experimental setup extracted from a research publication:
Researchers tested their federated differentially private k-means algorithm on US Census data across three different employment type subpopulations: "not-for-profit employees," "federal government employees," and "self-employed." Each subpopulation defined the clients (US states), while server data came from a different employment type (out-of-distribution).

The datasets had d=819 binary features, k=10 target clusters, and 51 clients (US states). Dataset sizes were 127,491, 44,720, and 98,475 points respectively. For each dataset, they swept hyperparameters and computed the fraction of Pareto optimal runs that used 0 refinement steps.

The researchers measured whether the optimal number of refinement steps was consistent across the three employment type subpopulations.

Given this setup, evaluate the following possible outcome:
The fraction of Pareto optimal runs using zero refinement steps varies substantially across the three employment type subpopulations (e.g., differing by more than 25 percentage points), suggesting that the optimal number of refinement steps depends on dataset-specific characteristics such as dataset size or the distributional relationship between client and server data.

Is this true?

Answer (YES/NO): NO